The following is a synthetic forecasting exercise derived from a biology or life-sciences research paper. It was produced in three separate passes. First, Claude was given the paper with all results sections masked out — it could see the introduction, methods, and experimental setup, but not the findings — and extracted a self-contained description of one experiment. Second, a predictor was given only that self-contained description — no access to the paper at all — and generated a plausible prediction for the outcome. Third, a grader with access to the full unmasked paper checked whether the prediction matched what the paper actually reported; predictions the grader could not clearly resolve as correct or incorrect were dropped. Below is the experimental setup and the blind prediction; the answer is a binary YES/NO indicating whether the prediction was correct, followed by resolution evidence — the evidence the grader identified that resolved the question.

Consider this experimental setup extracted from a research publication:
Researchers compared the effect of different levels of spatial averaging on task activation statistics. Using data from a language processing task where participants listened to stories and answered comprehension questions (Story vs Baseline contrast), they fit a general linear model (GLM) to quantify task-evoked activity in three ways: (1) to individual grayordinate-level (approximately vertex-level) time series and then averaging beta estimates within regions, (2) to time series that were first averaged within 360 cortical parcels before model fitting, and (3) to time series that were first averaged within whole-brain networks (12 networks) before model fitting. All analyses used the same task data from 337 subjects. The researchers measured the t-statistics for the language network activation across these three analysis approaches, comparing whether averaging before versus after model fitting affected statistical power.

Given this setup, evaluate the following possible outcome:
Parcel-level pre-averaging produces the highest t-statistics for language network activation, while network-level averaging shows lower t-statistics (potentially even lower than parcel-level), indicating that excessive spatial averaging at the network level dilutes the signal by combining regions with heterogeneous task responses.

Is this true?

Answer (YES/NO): NO